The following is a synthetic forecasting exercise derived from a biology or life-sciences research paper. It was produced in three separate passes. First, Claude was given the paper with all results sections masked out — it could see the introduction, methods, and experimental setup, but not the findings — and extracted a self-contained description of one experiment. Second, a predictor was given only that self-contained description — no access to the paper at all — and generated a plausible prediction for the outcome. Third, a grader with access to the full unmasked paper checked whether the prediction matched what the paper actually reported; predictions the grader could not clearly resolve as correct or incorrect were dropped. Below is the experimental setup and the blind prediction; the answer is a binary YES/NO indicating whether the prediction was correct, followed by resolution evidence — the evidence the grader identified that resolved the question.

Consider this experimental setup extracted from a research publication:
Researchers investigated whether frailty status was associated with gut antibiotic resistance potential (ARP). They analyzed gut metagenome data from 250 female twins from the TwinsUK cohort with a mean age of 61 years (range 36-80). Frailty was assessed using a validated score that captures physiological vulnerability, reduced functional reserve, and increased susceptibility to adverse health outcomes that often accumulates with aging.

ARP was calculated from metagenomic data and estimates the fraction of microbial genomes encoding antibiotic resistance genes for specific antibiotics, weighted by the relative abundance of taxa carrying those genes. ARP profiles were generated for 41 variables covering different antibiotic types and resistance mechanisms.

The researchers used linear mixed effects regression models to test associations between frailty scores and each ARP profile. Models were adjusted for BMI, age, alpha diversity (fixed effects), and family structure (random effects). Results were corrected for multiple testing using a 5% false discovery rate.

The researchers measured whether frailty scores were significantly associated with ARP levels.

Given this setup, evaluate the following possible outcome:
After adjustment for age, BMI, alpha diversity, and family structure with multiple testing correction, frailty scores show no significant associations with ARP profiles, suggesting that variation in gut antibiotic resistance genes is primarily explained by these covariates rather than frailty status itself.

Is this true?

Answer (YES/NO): NO